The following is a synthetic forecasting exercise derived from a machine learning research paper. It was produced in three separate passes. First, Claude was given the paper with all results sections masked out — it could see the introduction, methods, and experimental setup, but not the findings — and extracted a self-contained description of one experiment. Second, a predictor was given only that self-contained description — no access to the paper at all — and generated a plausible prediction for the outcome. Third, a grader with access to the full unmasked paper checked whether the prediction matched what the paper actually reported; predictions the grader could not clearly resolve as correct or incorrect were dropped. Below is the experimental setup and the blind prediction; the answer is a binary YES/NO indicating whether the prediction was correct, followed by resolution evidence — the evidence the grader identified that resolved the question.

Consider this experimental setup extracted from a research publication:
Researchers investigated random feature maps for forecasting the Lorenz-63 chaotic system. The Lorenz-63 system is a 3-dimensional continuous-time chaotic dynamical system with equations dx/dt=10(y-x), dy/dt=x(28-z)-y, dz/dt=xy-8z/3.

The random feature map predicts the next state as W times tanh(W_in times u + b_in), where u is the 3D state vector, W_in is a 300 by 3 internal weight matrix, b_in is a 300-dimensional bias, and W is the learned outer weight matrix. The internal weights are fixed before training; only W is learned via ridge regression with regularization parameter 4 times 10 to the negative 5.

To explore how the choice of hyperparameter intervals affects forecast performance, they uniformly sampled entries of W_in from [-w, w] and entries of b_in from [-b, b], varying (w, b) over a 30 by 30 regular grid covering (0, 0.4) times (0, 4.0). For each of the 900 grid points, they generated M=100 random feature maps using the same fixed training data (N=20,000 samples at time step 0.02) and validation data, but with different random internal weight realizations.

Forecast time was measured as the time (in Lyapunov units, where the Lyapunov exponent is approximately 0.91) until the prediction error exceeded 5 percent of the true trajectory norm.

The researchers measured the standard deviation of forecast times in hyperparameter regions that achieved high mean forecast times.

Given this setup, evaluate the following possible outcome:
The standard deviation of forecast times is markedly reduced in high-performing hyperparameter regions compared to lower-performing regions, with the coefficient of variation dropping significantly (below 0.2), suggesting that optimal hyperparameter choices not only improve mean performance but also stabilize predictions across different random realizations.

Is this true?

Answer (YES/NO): NO